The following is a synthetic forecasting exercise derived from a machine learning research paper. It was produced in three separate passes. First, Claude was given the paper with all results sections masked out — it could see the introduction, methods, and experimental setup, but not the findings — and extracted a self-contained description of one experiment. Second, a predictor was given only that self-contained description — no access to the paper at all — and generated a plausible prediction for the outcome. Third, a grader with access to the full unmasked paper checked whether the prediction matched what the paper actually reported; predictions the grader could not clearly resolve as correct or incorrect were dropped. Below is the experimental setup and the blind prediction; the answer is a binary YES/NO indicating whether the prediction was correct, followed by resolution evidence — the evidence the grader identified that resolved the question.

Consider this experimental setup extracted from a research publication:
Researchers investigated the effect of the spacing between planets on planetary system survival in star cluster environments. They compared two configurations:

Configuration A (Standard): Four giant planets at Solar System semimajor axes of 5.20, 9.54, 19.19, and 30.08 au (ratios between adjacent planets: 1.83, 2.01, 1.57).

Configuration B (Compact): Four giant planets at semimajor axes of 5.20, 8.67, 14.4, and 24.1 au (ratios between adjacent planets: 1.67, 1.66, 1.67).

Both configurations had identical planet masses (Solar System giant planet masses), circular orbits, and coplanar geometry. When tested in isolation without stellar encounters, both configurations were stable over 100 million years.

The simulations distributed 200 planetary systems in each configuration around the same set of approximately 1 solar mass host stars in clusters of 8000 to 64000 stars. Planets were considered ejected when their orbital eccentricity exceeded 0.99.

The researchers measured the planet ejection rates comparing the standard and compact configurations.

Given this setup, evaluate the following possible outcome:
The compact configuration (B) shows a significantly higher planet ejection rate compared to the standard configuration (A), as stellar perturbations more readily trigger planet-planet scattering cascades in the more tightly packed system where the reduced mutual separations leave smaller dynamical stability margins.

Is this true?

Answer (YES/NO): NO